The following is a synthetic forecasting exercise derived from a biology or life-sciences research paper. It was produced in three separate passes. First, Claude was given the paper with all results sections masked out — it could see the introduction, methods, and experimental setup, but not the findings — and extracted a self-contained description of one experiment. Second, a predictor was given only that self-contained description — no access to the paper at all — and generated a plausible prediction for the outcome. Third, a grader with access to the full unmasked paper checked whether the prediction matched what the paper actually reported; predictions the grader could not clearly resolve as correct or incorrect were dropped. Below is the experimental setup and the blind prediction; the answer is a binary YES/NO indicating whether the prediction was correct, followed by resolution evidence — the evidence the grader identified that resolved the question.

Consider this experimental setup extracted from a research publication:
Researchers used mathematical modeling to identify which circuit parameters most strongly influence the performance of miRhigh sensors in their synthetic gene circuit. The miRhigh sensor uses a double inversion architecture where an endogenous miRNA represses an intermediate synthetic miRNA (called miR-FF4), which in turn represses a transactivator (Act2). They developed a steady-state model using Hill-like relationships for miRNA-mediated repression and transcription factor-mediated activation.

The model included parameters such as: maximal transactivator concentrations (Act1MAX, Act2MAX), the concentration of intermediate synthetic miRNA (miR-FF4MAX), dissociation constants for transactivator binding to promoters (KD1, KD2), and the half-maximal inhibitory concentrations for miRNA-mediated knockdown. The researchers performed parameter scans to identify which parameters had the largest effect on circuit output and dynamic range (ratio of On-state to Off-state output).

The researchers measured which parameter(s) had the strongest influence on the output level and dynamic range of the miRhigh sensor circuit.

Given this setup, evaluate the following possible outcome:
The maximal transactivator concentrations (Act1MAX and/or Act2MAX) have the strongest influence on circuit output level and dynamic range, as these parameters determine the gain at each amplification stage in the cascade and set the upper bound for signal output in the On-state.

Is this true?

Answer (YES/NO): YES